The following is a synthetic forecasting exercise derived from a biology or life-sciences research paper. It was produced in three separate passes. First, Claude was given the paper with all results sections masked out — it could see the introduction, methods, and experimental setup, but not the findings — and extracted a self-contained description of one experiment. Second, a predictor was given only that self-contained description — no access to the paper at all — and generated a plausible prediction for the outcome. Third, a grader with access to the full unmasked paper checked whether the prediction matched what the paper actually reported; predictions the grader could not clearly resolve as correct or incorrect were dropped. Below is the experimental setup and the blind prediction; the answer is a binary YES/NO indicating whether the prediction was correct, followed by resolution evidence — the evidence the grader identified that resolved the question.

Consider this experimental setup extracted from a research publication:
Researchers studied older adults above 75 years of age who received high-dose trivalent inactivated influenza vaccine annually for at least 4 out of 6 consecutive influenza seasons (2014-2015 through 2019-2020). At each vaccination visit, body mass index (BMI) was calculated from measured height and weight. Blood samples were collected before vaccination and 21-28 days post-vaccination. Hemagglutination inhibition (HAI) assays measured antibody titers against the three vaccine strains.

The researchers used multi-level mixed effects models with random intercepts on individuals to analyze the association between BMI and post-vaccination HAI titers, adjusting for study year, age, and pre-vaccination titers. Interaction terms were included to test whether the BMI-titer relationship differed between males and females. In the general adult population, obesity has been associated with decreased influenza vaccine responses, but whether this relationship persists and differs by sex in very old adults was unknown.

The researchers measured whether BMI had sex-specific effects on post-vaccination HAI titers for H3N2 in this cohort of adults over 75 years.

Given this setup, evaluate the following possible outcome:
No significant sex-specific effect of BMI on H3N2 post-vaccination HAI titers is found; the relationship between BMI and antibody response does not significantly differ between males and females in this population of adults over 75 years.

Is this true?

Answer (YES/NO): YES